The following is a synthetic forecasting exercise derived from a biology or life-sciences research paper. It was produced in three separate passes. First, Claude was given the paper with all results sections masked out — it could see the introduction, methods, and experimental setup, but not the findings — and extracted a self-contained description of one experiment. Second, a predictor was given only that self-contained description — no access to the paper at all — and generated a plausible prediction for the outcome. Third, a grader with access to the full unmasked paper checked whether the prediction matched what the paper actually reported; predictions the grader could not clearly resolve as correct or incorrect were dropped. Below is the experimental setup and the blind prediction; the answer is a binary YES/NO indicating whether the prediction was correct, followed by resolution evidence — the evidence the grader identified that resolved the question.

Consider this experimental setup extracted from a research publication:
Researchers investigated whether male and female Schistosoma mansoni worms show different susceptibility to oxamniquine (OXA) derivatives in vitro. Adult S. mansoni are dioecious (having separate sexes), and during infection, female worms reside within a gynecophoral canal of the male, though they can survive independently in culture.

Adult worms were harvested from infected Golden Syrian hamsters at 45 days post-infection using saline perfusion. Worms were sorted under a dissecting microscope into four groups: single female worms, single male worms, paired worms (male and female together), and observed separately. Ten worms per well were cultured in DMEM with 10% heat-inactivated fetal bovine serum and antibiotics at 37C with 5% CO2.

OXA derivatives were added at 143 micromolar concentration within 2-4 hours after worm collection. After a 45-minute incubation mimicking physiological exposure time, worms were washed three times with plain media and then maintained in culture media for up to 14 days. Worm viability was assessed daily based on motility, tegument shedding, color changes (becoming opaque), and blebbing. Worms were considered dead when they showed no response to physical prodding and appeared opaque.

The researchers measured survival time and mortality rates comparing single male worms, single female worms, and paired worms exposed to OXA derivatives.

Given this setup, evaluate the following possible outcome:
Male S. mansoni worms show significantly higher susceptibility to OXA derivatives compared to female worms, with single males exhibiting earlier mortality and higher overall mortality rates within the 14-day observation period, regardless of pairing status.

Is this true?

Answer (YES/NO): NO